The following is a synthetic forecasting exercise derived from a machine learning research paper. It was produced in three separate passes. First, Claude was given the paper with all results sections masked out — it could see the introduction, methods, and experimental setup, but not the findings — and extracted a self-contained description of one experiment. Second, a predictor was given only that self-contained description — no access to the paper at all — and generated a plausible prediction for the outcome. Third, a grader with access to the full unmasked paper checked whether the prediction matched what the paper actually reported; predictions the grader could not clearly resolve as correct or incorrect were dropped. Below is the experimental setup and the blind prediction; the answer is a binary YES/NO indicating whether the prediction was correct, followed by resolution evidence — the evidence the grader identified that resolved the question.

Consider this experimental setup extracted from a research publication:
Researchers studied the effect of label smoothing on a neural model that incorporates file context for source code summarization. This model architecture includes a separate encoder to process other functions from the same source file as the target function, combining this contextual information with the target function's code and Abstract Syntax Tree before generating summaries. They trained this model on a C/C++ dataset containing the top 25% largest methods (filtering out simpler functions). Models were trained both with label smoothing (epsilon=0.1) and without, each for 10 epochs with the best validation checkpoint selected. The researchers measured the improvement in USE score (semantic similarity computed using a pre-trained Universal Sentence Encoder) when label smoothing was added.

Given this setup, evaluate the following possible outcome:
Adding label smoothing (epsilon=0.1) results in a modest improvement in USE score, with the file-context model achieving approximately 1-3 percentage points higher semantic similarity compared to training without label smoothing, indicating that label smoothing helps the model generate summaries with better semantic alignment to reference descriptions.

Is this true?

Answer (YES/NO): NO